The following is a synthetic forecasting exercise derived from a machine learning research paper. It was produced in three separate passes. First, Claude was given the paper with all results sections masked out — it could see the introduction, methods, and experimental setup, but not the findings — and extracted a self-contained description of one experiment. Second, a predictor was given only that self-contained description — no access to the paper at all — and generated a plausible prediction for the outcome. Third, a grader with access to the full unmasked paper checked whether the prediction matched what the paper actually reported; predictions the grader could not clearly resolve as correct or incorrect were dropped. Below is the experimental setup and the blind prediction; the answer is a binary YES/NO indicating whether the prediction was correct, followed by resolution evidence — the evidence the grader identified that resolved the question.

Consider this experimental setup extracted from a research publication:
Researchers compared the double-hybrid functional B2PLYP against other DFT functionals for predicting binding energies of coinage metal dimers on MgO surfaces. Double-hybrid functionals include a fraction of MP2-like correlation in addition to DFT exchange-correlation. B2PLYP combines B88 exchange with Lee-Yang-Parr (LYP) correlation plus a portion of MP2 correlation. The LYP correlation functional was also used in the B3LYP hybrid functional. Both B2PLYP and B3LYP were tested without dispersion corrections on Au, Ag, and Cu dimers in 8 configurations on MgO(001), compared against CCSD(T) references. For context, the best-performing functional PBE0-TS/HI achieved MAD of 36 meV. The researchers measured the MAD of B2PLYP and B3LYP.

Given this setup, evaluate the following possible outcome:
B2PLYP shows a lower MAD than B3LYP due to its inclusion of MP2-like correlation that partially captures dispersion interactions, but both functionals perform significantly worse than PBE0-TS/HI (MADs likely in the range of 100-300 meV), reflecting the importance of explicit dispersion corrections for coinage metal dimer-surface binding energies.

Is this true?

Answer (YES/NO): NO